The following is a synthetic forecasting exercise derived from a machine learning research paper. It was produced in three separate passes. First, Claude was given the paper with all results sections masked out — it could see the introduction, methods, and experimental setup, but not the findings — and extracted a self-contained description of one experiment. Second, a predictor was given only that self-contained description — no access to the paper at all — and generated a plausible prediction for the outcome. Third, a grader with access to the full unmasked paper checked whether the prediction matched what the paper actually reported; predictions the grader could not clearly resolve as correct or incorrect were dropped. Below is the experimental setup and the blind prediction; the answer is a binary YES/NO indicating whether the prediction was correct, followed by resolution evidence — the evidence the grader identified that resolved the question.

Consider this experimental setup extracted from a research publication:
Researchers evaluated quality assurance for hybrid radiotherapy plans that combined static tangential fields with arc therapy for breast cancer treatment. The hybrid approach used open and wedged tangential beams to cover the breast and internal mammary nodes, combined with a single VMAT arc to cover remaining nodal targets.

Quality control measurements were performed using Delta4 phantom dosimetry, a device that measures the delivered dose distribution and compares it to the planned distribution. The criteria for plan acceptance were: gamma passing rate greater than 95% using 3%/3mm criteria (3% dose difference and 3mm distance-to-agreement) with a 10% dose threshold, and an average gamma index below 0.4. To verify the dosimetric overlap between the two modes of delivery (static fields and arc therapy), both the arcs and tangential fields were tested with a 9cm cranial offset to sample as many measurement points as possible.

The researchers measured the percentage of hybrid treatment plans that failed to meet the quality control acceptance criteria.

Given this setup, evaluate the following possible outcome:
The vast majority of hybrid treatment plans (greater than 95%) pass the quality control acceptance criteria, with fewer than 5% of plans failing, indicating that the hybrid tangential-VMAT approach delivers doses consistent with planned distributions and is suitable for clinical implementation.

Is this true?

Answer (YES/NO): YES